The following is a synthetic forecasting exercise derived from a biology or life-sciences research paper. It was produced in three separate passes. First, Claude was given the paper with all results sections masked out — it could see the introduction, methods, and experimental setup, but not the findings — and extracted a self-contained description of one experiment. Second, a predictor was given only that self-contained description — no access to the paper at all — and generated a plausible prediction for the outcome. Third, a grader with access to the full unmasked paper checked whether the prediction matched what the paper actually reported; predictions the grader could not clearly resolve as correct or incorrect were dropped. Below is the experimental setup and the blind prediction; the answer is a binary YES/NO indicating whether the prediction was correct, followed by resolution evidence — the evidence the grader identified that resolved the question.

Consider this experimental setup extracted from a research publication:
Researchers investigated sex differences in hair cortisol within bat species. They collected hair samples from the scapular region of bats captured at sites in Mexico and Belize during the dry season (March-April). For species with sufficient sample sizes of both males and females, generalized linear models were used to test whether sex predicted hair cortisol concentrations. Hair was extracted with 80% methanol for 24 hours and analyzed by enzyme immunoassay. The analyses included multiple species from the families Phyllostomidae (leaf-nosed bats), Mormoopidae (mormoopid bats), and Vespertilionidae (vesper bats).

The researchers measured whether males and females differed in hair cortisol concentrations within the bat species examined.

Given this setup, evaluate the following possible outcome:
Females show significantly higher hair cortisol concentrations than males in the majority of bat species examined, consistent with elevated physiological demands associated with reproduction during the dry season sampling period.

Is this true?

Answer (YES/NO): NO